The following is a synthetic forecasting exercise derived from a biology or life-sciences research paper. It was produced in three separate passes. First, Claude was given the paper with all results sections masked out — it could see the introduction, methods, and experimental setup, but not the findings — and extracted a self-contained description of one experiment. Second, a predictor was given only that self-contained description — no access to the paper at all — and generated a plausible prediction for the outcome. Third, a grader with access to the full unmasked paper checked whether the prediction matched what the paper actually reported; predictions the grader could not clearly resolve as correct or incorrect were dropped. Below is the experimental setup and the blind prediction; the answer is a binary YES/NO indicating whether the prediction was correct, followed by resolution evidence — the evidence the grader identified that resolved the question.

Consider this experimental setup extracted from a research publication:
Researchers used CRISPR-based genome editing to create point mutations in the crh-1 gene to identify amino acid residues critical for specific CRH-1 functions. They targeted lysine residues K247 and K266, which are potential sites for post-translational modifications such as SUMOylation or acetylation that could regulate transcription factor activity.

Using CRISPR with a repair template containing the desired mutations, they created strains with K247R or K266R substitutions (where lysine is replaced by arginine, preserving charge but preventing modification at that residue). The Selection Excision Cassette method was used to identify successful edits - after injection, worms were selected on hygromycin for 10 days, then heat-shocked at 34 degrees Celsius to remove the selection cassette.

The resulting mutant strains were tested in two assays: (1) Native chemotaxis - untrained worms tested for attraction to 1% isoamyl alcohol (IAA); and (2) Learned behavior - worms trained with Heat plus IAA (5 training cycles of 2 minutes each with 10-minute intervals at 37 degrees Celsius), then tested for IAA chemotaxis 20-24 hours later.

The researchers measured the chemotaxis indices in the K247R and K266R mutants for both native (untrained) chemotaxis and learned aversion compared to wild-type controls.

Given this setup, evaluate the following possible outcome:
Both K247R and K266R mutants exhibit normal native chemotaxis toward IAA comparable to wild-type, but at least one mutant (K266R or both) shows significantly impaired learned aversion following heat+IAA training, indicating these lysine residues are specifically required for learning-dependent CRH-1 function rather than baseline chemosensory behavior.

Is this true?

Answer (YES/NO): NO